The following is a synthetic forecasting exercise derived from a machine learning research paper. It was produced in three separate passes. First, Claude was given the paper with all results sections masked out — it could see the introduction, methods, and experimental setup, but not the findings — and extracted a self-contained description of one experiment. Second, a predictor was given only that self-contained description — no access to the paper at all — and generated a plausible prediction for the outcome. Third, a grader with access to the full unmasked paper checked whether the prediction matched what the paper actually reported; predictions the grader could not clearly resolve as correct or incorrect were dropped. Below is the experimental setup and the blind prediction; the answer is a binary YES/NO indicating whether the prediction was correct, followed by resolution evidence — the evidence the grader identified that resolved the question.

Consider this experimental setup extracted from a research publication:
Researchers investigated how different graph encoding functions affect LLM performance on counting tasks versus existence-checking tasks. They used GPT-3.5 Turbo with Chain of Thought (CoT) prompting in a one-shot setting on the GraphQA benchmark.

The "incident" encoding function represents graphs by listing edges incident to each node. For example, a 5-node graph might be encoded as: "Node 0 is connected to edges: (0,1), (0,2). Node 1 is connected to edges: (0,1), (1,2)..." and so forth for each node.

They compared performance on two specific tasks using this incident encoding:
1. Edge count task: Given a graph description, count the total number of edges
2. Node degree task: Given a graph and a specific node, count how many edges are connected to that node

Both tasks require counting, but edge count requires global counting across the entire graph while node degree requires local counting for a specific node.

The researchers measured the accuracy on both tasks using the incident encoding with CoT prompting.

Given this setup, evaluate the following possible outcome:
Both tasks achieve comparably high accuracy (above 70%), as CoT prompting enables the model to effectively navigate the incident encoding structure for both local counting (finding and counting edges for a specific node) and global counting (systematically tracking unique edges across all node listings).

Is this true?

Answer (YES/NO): NO